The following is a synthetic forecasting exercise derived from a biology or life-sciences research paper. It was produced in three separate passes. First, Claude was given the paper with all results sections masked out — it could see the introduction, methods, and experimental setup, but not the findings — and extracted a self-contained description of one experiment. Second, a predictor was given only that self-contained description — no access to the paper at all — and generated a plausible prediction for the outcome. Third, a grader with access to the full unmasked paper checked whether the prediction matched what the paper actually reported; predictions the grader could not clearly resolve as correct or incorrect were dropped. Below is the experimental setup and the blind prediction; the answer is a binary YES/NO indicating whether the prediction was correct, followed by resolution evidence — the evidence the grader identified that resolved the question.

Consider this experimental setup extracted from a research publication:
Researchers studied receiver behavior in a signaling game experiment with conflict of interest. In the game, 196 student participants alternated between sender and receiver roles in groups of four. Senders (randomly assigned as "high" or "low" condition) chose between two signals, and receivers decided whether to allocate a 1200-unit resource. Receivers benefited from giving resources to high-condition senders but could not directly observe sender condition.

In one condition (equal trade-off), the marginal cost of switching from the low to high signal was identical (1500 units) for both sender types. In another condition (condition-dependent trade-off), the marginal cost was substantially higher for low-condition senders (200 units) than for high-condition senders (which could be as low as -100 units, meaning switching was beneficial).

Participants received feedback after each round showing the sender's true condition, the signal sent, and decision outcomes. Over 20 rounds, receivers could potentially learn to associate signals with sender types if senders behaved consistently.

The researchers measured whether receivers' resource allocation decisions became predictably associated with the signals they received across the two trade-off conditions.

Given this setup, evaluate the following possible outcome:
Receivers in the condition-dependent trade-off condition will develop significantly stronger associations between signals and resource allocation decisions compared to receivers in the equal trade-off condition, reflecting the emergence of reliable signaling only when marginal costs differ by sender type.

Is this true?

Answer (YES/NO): YES